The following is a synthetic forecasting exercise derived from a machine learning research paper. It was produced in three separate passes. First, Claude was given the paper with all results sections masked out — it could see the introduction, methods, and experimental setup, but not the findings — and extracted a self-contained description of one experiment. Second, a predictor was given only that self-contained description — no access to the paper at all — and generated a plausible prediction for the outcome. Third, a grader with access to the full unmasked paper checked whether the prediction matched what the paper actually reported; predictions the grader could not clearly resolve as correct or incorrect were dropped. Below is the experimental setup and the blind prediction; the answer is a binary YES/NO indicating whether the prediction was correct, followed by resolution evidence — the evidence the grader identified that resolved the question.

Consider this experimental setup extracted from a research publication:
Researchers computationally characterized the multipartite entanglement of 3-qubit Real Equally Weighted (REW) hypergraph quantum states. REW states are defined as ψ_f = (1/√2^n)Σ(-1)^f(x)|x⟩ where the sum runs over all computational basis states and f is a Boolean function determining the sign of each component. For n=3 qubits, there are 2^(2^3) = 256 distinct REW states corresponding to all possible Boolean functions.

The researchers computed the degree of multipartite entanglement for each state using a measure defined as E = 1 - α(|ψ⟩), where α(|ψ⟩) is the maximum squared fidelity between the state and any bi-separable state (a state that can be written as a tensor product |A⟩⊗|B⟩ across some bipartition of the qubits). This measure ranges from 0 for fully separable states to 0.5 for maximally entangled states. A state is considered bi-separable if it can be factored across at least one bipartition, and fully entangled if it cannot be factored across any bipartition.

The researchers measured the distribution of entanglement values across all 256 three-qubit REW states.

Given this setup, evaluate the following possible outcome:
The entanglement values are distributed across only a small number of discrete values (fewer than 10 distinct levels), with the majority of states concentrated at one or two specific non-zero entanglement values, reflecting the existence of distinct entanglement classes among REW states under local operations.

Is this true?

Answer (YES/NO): YES